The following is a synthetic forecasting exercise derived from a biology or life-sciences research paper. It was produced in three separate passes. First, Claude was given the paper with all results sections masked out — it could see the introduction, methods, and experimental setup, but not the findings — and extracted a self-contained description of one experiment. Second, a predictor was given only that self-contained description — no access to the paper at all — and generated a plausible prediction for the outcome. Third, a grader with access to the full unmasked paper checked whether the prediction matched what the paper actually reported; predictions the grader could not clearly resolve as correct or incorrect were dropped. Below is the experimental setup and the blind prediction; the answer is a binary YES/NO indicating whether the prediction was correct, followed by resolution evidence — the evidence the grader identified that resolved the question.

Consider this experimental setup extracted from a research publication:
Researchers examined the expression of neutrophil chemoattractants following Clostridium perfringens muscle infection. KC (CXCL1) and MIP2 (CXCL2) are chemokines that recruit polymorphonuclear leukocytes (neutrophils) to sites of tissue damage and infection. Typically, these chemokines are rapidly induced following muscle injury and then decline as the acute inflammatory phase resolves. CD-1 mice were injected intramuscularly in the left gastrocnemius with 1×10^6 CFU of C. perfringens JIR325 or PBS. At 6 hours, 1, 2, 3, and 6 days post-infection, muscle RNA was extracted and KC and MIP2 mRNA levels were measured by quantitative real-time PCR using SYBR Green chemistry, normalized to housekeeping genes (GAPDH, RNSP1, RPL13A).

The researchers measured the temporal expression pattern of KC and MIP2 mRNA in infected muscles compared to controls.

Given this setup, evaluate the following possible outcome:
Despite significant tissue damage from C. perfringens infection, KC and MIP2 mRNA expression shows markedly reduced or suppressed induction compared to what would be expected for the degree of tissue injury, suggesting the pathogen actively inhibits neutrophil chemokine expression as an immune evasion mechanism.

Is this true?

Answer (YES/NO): NO